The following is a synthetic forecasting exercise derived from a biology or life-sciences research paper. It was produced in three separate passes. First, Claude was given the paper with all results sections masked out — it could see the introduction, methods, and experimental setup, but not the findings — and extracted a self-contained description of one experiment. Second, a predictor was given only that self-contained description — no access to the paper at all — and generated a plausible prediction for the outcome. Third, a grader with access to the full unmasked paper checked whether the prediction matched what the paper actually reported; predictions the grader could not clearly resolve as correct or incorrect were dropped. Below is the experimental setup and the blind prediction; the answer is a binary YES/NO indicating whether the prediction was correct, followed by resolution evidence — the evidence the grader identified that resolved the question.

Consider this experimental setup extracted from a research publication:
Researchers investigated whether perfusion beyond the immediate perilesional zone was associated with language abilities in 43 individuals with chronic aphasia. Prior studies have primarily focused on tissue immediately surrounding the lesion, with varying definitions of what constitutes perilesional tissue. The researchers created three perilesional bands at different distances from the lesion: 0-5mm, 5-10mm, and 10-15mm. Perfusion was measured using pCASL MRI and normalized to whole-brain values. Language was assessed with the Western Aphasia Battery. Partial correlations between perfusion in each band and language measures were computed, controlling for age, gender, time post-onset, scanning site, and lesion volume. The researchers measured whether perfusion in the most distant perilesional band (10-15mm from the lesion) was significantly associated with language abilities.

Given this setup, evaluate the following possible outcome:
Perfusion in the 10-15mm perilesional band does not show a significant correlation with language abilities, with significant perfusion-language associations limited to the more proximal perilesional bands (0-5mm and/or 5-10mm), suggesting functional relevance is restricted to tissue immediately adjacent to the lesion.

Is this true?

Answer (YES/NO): NO